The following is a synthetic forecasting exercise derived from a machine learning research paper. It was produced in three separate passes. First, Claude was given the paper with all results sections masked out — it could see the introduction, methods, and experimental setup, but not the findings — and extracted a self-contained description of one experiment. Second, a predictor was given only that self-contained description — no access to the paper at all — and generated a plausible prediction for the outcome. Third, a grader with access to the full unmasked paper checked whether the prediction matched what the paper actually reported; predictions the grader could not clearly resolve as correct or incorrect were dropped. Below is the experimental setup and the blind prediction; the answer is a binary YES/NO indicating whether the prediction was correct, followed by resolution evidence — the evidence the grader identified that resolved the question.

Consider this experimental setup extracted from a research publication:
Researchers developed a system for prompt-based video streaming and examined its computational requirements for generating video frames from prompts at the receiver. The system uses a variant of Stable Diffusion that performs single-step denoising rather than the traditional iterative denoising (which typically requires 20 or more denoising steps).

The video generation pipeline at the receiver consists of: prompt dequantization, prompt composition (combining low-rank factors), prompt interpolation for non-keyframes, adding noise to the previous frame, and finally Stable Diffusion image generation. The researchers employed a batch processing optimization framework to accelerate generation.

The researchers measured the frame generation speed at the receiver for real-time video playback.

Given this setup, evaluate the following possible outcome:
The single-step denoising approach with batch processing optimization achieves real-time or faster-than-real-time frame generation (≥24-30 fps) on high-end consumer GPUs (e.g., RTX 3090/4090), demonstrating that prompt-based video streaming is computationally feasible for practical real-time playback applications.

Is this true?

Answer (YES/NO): YES